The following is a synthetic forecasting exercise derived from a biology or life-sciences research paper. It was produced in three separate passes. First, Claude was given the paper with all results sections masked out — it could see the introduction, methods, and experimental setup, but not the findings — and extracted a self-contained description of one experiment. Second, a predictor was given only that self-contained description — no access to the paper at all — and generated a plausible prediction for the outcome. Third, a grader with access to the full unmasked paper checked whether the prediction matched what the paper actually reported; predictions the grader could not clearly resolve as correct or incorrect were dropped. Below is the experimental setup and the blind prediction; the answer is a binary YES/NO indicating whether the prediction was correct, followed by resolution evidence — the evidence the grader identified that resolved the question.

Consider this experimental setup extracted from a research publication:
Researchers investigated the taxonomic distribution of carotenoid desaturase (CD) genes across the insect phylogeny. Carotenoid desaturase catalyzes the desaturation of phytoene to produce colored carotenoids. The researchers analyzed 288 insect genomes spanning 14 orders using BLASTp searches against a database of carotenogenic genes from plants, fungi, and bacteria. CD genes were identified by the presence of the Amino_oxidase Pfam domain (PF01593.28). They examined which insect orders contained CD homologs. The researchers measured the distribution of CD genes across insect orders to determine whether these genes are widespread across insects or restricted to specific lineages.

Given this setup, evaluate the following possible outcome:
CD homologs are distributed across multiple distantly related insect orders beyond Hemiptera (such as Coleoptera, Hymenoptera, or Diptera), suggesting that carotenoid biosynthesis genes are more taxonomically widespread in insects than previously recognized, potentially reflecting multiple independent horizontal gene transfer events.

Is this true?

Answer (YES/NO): NO